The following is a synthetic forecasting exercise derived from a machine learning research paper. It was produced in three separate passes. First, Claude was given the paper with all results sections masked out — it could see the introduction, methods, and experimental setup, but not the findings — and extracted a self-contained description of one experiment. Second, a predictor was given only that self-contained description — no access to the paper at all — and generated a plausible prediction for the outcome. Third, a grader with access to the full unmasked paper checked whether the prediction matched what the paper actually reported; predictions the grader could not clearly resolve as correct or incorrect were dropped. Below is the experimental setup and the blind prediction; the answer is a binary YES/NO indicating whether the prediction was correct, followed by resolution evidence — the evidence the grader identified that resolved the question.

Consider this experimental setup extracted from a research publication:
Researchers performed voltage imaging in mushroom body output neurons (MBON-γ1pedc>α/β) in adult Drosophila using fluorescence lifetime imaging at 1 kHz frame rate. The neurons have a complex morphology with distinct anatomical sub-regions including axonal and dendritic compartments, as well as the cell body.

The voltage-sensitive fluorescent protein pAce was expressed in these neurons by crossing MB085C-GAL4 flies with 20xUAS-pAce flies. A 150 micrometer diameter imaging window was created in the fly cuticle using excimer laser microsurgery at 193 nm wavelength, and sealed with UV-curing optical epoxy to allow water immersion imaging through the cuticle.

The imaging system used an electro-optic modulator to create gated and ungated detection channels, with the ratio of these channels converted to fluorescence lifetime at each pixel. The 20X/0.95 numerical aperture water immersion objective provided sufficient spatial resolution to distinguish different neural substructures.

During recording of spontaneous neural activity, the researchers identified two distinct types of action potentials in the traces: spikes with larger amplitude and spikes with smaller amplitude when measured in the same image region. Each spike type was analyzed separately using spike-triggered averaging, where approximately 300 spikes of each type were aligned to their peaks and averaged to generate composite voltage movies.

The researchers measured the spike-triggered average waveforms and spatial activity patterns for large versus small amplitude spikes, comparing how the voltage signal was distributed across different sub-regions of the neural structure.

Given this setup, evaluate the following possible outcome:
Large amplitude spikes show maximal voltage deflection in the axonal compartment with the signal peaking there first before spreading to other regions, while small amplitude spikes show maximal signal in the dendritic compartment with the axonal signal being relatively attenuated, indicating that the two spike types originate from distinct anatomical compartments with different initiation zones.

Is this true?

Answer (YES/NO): NO